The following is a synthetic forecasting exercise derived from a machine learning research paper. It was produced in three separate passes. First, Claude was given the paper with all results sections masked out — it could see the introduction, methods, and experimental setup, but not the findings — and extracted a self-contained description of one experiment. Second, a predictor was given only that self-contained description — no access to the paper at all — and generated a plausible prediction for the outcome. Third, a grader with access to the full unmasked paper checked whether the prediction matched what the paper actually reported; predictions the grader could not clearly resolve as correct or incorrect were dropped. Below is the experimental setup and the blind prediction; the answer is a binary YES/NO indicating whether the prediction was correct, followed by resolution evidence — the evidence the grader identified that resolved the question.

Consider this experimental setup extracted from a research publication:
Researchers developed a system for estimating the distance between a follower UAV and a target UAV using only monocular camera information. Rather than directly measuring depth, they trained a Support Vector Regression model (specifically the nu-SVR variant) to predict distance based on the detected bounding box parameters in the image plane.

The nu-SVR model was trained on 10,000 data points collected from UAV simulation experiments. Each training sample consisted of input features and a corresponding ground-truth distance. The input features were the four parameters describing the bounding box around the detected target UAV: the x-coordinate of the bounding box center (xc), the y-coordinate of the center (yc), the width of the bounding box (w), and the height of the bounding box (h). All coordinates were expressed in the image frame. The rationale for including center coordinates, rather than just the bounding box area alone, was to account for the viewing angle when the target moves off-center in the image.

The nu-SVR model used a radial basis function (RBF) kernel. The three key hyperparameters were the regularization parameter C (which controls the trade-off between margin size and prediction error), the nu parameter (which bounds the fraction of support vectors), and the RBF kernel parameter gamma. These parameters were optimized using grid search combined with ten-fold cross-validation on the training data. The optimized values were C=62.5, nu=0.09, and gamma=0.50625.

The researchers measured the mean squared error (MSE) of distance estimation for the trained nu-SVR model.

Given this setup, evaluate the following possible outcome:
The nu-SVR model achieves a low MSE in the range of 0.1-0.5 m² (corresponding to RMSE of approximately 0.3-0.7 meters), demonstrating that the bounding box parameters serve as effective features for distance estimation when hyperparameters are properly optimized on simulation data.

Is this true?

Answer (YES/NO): YES